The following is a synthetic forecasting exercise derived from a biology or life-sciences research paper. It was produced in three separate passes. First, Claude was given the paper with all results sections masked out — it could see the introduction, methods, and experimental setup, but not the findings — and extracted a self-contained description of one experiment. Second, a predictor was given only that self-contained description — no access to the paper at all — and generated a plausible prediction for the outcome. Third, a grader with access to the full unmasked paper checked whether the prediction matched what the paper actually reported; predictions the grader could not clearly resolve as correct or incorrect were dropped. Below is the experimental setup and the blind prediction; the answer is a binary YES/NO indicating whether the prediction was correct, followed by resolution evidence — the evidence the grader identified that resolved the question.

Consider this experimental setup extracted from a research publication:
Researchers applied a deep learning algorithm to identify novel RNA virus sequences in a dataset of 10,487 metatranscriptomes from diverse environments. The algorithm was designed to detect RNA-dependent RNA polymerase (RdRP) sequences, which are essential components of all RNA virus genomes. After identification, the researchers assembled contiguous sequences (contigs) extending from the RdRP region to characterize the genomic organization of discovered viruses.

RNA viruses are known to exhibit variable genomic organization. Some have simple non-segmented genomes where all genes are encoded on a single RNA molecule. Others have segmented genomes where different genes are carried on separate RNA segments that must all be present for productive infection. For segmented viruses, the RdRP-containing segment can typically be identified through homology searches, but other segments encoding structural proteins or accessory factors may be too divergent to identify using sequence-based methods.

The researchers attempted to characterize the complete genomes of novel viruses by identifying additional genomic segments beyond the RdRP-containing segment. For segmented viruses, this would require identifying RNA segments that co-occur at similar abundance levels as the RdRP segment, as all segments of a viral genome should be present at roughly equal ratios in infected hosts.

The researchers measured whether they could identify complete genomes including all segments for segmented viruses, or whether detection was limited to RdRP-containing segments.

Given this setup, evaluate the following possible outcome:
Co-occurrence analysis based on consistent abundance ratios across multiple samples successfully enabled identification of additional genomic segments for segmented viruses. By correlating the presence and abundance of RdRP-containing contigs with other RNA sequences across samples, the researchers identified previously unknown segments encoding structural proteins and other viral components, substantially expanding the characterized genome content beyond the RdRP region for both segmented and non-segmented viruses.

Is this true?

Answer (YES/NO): NO